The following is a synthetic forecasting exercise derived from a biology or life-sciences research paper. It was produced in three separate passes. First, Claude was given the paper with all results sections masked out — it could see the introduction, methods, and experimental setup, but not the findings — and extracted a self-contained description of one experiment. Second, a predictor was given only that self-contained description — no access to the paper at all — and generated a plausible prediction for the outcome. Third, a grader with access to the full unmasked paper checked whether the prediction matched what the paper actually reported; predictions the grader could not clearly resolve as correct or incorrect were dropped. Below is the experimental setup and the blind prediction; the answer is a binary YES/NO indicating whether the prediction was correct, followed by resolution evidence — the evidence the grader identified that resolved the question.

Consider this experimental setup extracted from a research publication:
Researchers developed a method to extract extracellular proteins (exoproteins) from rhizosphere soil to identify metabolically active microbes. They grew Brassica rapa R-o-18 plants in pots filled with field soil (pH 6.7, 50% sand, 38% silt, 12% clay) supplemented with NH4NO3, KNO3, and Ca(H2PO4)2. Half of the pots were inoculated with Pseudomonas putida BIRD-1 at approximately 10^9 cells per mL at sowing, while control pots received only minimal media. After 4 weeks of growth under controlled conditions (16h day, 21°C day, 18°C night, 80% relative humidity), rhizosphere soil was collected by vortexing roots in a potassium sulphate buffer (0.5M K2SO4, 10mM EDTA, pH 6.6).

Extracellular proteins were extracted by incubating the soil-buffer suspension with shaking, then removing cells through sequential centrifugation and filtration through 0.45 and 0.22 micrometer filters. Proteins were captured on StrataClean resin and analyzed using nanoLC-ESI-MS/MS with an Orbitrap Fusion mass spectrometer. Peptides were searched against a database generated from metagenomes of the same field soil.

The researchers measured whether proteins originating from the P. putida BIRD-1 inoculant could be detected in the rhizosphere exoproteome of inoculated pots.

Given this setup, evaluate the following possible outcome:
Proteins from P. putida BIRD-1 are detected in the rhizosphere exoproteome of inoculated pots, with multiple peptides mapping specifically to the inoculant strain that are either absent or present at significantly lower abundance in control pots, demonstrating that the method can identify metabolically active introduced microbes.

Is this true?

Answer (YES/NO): NO